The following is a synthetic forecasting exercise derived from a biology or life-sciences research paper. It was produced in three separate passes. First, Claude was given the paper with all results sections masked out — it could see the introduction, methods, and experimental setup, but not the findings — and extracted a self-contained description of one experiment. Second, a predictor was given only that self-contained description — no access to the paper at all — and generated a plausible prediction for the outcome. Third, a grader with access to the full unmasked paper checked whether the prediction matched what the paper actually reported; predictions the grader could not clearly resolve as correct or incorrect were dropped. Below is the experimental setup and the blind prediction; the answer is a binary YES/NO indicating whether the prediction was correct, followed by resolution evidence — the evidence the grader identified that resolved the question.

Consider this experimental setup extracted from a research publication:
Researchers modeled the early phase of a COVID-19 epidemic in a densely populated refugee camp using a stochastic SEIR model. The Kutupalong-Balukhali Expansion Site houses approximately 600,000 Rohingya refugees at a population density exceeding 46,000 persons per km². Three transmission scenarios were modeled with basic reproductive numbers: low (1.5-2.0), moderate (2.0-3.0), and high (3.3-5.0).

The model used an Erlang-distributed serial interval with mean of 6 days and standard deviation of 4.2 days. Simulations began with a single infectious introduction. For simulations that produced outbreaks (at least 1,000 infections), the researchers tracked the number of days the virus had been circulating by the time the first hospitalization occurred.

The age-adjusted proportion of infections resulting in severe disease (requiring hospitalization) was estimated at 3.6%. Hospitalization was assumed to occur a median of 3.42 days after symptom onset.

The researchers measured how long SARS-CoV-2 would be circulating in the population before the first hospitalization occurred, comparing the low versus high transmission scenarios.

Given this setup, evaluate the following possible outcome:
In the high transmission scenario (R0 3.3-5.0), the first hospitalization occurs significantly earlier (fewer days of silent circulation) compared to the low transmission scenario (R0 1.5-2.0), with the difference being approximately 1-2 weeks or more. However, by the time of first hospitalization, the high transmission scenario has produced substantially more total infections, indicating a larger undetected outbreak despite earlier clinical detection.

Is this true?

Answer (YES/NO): YES